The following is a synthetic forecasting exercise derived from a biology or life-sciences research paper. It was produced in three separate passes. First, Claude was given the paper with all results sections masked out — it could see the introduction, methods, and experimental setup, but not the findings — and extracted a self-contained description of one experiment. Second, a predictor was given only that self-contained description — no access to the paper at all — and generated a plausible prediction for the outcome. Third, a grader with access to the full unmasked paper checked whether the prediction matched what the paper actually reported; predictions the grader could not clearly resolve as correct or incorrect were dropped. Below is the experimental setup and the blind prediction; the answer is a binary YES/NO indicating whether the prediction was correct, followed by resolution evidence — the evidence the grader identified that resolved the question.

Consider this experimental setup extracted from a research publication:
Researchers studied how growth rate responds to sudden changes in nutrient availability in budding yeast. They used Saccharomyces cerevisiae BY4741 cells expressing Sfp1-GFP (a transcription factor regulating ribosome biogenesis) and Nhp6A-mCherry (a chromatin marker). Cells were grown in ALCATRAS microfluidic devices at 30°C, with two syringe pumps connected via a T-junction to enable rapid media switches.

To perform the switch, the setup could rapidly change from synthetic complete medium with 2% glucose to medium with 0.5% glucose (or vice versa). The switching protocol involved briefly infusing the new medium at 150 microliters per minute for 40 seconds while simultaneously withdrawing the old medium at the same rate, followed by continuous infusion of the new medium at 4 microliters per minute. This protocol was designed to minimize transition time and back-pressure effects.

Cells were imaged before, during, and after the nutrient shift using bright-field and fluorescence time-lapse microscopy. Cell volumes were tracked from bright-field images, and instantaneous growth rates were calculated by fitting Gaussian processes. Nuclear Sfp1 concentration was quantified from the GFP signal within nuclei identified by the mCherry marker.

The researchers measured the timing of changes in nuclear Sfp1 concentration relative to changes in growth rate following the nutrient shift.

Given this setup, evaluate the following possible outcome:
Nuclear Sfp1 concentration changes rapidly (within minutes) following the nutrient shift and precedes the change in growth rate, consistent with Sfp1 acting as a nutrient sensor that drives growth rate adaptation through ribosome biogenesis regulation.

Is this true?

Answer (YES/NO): YES